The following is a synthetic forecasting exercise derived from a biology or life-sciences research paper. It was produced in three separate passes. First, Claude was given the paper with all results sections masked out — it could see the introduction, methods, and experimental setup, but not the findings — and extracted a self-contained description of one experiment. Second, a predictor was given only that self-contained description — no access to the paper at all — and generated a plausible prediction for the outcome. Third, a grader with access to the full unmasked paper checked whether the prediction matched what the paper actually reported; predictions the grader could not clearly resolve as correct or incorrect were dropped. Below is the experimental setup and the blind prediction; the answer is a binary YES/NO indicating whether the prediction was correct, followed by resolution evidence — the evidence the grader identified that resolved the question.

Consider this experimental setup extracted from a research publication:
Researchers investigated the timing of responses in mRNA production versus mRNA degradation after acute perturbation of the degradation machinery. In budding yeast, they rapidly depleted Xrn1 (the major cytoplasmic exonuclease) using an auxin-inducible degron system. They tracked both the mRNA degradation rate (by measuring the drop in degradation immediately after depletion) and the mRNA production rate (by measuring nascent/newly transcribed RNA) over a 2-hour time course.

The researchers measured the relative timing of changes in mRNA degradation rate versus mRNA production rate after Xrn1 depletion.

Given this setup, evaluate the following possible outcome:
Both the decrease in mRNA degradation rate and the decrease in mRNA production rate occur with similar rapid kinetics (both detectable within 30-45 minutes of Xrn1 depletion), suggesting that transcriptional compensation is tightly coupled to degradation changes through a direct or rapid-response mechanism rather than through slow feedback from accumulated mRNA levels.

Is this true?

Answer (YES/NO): NO